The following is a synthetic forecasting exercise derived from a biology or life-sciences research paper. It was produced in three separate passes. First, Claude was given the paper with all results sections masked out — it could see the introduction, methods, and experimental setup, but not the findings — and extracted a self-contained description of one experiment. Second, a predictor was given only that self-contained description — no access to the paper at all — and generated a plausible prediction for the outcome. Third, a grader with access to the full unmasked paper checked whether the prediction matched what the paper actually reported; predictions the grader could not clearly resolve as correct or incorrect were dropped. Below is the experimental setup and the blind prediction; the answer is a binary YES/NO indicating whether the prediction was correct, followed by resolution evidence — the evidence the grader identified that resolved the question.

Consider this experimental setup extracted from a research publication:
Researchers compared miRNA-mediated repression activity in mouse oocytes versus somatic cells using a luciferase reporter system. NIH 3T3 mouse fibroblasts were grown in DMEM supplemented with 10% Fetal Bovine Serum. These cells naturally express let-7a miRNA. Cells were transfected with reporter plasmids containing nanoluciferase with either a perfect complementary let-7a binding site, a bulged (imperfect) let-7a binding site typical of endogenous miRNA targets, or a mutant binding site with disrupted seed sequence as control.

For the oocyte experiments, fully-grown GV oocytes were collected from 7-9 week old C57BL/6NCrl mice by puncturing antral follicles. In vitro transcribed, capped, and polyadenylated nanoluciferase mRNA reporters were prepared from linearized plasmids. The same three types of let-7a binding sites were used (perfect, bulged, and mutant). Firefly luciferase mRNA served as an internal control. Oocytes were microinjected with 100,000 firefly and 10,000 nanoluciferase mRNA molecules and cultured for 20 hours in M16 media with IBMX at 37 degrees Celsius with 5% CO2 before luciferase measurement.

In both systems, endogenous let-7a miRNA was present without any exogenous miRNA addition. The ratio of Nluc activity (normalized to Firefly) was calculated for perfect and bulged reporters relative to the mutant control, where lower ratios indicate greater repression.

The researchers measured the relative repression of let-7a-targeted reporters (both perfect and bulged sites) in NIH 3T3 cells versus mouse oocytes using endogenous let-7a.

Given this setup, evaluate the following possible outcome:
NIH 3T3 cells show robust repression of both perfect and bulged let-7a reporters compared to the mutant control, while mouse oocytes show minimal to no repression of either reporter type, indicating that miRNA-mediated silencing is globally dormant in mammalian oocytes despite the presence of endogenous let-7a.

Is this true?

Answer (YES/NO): NO